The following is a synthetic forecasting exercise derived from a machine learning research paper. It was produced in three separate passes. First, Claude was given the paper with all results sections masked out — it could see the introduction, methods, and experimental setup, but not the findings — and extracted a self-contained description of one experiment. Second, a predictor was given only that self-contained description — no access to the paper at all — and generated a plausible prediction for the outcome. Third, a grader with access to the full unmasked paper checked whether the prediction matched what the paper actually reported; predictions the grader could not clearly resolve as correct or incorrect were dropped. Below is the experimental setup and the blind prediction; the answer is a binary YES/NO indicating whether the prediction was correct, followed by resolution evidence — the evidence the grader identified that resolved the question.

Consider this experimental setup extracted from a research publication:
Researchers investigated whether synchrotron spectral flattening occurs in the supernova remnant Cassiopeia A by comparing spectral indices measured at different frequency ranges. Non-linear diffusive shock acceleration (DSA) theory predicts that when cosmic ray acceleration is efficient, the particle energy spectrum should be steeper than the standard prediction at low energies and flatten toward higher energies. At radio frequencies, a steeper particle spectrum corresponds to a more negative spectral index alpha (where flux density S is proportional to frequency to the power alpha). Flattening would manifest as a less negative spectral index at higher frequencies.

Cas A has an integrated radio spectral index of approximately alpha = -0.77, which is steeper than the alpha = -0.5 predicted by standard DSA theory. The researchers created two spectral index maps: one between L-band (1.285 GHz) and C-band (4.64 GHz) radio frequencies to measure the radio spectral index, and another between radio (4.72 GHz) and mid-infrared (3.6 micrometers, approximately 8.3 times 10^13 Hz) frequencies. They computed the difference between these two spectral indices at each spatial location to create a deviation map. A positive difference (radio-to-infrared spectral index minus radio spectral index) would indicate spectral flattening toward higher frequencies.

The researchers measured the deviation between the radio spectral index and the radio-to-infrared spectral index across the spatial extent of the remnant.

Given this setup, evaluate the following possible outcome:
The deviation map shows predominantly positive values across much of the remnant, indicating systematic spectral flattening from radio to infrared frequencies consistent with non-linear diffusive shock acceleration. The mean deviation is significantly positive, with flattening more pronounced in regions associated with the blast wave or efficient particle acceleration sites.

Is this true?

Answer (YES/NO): YES